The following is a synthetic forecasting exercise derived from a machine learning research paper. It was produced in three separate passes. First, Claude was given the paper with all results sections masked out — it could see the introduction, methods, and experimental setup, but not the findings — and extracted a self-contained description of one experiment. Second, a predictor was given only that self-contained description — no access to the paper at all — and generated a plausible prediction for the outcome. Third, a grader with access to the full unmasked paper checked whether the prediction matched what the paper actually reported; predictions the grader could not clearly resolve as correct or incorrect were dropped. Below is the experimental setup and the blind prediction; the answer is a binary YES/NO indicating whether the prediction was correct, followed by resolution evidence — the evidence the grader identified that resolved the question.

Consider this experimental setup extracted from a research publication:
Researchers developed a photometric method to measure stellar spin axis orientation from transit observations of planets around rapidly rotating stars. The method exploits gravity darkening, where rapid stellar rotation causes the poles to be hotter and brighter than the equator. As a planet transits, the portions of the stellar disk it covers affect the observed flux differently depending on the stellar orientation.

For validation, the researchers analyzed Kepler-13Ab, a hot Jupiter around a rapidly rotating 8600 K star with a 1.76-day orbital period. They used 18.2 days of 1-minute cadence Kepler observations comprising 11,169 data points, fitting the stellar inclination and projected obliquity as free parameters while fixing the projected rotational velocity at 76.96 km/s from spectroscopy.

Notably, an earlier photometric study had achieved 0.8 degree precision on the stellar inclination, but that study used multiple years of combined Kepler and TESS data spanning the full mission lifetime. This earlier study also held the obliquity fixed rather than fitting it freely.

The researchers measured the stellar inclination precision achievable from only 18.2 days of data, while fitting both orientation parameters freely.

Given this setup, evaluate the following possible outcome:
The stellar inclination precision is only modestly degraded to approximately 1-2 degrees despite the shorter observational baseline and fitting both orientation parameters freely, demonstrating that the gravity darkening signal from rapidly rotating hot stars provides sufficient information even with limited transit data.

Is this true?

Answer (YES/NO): NO